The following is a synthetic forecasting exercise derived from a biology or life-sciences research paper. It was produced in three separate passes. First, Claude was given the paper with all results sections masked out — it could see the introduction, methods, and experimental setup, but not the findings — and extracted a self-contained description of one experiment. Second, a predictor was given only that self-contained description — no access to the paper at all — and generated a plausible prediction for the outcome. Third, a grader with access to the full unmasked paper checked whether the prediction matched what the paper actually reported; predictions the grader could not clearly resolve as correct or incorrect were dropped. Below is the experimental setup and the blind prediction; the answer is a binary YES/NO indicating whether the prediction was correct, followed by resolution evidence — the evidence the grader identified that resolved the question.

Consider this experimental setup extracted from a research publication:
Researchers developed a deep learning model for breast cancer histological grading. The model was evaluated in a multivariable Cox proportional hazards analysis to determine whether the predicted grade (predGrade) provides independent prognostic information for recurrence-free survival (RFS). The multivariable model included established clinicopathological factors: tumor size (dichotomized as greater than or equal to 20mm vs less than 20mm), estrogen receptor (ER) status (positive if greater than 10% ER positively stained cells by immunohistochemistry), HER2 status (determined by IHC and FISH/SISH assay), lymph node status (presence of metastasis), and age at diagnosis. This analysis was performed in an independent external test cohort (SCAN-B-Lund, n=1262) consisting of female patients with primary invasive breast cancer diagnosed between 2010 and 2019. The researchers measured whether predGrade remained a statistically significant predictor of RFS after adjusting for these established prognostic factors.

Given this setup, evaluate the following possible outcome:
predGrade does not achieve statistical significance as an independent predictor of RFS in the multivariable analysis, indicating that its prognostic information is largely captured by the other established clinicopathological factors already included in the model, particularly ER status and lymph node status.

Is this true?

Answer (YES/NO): NO